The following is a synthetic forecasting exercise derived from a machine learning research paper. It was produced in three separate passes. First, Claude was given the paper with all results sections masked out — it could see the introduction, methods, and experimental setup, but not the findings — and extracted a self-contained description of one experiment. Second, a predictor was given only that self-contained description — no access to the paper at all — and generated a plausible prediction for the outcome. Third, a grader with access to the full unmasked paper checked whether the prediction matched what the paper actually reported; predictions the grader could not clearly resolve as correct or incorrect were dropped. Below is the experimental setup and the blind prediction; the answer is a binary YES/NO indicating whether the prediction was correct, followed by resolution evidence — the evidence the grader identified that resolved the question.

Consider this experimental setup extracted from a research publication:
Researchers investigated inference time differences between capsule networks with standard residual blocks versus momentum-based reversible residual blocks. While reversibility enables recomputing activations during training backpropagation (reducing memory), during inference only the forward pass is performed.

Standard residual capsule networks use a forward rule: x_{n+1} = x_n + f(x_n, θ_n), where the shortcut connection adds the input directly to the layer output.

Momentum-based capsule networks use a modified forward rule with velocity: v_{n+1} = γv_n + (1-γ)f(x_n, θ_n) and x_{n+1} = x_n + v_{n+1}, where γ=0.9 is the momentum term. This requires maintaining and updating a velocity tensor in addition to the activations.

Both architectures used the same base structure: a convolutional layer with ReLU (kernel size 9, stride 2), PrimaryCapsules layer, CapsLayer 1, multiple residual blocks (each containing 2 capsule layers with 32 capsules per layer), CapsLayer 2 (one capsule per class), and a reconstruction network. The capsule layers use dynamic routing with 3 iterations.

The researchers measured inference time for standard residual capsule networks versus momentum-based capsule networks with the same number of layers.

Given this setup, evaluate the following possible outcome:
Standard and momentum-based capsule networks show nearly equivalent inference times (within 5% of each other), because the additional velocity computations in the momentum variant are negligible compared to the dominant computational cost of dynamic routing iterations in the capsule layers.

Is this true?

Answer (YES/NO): YES